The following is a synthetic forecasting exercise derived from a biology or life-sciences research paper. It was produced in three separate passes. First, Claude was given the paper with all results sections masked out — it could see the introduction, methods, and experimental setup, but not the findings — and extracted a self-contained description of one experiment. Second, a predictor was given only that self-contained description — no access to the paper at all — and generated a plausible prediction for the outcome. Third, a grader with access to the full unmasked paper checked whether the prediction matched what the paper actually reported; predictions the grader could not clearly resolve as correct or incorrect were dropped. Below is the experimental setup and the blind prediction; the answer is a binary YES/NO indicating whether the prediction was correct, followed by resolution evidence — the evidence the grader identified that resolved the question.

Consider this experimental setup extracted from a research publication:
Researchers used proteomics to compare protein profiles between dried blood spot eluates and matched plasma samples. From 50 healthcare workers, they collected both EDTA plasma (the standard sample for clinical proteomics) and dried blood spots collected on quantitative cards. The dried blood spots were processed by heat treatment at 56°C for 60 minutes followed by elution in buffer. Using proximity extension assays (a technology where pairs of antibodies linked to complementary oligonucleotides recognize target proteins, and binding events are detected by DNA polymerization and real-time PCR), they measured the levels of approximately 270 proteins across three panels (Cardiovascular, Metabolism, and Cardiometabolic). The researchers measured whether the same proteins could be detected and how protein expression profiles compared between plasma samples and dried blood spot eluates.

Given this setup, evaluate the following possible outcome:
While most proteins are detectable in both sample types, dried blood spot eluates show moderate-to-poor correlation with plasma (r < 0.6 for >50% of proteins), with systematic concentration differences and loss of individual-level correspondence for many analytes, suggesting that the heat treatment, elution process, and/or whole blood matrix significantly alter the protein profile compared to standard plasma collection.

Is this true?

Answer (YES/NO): NO